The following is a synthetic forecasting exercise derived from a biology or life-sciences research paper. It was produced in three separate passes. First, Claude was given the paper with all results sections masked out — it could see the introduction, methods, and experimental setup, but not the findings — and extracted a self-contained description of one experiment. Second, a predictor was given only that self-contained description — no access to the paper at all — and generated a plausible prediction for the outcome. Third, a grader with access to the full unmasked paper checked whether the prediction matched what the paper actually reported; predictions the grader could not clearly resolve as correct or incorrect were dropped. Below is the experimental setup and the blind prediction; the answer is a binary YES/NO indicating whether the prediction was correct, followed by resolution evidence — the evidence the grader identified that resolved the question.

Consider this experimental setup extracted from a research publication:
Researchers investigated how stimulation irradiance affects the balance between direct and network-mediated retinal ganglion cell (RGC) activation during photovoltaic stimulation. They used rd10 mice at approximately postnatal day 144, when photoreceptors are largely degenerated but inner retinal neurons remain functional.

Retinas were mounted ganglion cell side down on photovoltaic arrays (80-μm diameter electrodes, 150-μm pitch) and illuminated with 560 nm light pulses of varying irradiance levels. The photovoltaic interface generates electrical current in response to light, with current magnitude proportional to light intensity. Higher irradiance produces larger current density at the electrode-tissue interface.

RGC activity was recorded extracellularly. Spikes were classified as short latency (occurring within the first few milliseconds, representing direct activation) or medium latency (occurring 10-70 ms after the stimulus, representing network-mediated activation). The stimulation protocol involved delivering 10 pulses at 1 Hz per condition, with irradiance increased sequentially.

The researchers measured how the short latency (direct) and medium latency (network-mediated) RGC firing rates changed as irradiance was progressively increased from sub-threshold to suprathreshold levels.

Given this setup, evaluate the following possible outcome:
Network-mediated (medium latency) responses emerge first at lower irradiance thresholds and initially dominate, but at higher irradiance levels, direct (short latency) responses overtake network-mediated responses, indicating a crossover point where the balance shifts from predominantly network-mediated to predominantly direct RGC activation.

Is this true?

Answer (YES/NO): NO